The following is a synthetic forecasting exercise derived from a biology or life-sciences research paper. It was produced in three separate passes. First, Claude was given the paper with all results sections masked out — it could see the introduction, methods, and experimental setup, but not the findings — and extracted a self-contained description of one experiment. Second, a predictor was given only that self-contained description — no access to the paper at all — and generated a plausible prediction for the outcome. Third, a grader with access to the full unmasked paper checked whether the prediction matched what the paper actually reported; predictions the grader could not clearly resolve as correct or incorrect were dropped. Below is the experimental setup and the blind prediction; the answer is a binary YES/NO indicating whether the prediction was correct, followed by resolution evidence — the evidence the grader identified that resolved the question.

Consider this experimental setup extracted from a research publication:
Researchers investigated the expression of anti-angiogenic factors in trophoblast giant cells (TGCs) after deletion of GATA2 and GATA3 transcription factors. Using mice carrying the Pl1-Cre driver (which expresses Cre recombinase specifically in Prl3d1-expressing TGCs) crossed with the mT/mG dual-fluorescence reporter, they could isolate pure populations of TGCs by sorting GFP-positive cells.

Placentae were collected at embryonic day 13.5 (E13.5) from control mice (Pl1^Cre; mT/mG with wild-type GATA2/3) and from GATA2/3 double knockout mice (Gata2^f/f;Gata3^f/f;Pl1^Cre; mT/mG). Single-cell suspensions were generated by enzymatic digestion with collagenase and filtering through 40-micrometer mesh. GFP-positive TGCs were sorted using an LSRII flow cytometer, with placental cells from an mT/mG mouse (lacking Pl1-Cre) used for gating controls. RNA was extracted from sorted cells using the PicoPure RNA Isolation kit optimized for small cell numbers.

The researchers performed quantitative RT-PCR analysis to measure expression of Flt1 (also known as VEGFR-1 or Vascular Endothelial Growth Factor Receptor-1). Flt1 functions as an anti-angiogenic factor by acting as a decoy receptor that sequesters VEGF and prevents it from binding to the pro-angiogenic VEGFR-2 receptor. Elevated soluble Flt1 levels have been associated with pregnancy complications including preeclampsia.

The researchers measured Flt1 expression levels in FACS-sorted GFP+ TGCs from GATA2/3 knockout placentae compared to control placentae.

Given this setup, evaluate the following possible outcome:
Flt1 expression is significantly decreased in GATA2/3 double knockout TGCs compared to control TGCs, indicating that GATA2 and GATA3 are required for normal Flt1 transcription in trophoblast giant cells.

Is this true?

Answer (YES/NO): NO